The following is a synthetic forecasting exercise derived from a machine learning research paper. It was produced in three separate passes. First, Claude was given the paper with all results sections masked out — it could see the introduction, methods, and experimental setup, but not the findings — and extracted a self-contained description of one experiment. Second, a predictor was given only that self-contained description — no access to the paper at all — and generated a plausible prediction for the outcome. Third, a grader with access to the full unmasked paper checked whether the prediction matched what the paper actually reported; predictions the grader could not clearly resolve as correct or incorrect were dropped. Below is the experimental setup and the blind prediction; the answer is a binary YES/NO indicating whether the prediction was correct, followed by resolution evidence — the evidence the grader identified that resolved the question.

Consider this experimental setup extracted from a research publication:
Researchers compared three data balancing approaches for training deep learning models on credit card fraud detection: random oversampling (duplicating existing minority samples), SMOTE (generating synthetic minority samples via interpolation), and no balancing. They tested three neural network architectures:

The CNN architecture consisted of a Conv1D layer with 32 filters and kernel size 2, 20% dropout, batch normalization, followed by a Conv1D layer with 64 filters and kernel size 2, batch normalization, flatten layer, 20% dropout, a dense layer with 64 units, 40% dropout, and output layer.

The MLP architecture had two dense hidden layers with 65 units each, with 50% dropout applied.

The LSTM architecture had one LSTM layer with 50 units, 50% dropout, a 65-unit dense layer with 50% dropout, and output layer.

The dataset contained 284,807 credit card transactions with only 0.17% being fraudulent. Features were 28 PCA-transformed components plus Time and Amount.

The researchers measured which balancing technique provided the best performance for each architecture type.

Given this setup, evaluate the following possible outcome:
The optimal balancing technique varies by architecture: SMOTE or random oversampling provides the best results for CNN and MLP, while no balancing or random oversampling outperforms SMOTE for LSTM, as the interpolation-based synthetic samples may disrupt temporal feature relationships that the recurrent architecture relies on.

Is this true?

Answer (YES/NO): YES